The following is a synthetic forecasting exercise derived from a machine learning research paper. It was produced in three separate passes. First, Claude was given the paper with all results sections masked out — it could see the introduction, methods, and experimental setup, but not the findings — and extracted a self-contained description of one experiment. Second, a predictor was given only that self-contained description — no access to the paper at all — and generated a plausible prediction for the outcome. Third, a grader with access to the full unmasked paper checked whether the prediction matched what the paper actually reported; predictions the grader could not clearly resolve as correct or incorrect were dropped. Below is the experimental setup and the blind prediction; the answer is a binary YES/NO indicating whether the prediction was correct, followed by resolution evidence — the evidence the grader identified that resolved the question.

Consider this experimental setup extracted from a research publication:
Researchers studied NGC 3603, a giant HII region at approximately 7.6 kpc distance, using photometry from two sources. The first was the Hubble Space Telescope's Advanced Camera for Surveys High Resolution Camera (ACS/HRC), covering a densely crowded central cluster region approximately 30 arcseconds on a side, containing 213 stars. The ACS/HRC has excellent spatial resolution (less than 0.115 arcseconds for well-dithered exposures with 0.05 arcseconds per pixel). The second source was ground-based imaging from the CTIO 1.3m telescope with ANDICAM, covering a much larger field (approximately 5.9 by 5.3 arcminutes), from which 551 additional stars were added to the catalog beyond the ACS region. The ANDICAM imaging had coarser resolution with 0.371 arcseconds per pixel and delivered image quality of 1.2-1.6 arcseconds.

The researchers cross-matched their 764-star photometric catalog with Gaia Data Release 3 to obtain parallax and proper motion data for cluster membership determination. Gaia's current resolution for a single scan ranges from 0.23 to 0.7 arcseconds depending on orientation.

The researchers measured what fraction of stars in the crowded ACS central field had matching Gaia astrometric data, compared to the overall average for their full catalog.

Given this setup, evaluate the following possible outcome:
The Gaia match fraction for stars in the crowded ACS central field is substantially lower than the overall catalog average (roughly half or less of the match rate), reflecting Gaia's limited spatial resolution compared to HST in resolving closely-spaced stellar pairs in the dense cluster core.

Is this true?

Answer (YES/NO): YES